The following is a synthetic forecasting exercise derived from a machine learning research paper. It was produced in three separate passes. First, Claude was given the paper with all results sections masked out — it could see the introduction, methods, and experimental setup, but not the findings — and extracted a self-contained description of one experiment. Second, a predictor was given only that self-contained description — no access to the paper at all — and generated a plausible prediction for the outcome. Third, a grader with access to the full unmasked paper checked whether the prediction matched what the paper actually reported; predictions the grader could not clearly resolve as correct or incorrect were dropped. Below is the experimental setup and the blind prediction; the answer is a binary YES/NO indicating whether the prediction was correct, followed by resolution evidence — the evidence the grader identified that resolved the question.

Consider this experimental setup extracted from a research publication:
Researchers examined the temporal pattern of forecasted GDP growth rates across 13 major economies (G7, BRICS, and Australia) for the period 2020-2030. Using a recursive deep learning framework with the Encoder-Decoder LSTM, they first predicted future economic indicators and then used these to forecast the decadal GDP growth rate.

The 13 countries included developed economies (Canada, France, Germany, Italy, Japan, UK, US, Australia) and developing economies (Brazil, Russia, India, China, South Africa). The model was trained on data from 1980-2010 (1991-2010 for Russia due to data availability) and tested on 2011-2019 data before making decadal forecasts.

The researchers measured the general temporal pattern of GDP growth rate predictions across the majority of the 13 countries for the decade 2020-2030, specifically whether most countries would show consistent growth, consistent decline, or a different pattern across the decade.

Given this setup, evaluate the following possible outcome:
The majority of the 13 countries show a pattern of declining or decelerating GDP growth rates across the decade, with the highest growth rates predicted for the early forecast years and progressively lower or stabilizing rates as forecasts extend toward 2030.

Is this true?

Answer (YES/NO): NO